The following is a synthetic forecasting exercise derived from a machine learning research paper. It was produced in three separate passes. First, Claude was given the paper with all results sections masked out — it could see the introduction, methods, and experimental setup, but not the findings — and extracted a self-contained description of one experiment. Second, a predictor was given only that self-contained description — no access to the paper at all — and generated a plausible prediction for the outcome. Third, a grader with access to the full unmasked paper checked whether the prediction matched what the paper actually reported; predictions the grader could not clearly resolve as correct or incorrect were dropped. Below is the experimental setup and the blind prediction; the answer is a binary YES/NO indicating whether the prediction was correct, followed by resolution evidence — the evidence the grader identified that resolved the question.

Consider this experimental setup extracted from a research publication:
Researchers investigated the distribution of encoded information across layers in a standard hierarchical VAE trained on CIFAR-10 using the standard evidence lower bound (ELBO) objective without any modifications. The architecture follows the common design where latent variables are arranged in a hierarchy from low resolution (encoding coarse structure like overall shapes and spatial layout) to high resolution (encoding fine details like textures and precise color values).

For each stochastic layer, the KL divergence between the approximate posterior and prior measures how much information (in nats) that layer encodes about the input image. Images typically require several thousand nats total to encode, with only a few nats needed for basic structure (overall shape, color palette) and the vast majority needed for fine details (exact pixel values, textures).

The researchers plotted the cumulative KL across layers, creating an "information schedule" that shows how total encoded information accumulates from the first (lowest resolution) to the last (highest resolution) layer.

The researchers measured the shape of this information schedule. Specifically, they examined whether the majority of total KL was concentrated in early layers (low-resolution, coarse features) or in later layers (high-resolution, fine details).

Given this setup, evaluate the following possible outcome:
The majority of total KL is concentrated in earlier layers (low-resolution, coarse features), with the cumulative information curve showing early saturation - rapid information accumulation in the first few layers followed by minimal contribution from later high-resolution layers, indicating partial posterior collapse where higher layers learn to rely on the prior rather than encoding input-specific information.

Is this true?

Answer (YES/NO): NO